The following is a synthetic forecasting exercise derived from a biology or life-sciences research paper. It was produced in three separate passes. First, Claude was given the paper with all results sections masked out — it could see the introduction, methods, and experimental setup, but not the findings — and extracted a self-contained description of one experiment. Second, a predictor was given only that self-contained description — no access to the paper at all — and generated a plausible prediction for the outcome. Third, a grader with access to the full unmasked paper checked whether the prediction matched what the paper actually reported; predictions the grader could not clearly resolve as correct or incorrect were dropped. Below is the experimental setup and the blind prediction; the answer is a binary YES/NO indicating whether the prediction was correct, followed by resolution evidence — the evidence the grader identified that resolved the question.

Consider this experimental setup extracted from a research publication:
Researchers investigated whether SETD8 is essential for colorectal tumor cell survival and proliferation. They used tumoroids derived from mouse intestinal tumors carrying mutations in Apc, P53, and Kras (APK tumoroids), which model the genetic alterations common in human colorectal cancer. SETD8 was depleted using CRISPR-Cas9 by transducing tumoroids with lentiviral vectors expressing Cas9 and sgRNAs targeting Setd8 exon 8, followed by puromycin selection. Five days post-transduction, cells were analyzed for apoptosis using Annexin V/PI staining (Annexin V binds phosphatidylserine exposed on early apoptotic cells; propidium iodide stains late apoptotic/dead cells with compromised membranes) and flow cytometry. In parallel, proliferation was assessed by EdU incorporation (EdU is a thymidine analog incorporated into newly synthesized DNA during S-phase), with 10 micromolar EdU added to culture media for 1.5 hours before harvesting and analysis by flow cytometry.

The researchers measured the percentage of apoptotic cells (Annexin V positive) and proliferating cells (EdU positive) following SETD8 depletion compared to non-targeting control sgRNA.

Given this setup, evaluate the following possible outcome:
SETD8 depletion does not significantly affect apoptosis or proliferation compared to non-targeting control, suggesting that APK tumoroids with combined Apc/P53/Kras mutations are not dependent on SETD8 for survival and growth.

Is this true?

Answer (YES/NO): NO